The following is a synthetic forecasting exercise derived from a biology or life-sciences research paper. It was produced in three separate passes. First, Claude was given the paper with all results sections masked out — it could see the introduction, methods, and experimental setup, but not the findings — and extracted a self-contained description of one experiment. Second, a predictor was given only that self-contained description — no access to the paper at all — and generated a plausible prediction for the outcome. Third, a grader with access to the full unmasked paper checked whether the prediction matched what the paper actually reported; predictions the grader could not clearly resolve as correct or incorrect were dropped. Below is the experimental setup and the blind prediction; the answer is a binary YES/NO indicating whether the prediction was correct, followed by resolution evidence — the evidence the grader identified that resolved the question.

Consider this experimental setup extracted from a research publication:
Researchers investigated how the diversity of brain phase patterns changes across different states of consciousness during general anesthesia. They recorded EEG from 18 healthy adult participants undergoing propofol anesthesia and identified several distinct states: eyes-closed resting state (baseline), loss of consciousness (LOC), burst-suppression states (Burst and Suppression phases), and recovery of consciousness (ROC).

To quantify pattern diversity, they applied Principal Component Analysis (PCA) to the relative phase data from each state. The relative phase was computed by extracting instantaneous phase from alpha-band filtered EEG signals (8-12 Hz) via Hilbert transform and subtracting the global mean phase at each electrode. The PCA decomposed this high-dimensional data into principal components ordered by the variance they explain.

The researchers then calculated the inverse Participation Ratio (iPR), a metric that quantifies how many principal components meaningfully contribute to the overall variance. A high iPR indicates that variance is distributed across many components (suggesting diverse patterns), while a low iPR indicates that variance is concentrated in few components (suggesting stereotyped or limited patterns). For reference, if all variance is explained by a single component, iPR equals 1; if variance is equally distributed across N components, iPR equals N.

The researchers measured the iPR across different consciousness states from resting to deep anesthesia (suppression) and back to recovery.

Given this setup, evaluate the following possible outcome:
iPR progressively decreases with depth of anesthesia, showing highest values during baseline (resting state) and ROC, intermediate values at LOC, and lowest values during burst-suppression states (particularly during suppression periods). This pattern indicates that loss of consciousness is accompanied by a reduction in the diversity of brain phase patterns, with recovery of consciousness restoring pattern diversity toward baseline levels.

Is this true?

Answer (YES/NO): YES